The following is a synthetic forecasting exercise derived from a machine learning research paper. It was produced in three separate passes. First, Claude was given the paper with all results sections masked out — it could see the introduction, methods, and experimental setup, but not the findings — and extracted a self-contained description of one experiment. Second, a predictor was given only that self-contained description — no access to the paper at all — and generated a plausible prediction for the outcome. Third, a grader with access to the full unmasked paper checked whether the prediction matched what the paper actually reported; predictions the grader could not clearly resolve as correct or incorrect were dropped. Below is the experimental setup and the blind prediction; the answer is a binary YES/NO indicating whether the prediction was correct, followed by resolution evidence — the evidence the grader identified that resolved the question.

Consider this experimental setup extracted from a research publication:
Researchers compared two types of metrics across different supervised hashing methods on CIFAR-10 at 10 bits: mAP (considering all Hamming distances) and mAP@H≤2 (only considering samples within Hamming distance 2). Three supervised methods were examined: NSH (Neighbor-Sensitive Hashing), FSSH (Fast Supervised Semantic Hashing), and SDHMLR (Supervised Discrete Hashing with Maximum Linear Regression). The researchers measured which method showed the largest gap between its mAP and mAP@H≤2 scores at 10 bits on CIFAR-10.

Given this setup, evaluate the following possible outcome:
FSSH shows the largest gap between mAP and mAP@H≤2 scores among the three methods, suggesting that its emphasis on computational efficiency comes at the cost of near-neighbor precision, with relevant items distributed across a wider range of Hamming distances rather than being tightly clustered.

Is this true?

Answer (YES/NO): NO